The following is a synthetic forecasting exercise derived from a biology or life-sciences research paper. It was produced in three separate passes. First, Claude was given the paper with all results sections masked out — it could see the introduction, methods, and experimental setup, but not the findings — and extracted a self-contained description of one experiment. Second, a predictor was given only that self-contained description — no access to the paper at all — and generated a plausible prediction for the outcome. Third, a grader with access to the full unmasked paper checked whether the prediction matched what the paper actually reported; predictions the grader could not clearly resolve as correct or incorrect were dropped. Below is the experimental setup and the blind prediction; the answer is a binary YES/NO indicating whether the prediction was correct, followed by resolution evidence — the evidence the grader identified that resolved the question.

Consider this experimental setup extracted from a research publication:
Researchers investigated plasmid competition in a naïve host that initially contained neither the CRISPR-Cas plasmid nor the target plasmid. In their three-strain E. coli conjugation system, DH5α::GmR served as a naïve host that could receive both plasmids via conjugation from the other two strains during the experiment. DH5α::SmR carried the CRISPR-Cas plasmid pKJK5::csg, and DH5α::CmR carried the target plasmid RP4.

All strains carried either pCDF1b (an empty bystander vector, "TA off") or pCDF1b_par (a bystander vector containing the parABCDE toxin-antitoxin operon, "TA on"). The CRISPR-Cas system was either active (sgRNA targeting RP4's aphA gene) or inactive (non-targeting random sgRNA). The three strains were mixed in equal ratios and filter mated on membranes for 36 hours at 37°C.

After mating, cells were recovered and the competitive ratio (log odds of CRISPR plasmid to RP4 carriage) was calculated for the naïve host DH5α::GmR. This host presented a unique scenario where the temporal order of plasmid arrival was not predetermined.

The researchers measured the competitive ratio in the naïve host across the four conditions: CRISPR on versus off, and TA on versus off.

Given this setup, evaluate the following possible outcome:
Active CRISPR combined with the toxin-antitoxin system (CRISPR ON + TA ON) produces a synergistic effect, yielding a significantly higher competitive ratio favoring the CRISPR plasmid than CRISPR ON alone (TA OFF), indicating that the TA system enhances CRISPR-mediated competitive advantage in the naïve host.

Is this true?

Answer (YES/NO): NO